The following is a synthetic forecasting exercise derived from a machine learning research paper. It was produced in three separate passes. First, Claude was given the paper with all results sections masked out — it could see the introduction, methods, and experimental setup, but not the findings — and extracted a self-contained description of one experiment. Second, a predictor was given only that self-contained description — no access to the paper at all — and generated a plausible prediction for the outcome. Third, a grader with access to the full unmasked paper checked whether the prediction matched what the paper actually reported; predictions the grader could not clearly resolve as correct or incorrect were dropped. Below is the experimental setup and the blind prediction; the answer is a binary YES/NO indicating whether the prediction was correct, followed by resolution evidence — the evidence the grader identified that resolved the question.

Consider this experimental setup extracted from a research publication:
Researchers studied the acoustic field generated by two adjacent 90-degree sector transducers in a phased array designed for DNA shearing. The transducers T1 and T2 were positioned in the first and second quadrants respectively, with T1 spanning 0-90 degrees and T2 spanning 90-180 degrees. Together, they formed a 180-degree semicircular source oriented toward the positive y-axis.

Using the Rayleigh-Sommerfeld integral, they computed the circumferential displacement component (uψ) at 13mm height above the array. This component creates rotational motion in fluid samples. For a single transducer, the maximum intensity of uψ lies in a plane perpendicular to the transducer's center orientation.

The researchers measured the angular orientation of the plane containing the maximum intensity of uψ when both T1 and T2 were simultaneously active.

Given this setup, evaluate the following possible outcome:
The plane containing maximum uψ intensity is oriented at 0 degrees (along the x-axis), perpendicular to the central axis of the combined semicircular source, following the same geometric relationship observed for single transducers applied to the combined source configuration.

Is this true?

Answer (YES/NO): YES